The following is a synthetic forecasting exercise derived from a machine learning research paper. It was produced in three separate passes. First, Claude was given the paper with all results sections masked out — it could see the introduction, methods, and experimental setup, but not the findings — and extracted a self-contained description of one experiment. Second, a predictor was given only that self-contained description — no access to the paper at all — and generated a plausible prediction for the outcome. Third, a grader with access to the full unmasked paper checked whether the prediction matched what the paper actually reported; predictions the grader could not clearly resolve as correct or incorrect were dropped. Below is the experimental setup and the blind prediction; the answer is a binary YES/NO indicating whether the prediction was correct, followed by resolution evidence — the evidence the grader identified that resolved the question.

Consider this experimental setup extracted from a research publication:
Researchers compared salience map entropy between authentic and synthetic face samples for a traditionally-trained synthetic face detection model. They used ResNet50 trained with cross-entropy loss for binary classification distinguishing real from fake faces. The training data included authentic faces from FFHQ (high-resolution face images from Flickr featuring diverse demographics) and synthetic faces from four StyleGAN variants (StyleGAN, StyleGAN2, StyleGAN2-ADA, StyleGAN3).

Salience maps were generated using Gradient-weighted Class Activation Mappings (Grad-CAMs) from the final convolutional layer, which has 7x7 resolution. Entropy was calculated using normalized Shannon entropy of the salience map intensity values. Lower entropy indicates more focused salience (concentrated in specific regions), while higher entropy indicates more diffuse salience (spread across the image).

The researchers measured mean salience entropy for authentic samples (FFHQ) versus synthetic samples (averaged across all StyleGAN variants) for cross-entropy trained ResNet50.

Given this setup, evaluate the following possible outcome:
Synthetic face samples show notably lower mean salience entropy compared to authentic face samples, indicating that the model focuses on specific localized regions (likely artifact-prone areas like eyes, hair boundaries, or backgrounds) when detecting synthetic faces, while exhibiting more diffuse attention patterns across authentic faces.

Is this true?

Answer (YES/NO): NO